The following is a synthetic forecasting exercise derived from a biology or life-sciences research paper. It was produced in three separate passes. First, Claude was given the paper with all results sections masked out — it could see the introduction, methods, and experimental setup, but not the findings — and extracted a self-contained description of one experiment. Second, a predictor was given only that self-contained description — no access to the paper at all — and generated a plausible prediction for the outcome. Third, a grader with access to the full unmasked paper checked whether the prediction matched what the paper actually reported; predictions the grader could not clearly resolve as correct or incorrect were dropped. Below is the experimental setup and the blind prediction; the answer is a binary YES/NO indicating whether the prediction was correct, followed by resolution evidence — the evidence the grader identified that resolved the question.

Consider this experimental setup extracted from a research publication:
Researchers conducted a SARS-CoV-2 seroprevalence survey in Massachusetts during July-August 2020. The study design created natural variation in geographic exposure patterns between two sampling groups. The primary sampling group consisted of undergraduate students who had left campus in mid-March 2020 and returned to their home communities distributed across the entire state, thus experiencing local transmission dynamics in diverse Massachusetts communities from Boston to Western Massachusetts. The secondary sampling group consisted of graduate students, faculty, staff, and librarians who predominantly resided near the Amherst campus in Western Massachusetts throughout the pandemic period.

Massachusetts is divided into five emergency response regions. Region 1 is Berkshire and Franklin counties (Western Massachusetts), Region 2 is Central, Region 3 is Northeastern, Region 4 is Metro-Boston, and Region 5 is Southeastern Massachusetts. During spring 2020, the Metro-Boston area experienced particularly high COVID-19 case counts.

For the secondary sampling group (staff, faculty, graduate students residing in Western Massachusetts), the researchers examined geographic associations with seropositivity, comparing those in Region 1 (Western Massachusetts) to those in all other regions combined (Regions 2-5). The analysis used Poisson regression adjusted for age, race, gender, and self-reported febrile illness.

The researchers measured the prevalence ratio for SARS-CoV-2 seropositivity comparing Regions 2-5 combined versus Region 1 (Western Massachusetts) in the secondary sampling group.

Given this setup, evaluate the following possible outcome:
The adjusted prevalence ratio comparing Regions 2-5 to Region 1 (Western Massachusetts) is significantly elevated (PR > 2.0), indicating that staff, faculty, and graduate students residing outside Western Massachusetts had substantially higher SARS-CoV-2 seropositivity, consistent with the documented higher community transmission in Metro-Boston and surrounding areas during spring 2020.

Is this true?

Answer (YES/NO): YES